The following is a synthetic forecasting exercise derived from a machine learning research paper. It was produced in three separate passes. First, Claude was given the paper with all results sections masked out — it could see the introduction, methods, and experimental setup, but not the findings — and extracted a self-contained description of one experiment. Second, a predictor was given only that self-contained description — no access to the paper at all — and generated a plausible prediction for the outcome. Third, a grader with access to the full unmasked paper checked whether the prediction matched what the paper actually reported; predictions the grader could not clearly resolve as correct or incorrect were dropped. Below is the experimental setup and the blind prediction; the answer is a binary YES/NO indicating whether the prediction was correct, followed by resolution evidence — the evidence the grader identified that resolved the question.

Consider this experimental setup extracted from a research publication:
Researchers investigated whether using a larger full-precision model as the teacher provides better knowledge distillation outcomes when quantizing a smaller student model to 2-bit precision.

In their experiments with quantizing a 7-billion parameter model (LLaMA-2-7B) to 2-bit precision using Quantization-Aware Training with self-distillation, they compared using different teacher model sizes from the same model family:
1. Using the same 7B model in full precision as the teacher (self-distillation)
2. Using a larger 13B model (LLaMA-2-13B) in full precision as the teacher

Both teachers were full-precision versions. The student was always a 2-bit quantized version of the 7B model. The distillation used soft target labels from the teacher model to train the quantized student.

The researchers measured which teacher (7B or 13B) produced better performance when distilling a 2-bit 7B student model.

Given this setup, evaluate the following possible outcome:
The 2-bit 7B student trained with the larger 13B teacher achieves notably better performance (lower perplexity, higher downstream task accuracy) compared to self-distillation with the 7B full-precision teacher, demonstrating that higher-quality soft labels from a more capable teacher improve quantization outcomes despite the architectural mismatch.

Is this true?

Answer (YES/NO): NO